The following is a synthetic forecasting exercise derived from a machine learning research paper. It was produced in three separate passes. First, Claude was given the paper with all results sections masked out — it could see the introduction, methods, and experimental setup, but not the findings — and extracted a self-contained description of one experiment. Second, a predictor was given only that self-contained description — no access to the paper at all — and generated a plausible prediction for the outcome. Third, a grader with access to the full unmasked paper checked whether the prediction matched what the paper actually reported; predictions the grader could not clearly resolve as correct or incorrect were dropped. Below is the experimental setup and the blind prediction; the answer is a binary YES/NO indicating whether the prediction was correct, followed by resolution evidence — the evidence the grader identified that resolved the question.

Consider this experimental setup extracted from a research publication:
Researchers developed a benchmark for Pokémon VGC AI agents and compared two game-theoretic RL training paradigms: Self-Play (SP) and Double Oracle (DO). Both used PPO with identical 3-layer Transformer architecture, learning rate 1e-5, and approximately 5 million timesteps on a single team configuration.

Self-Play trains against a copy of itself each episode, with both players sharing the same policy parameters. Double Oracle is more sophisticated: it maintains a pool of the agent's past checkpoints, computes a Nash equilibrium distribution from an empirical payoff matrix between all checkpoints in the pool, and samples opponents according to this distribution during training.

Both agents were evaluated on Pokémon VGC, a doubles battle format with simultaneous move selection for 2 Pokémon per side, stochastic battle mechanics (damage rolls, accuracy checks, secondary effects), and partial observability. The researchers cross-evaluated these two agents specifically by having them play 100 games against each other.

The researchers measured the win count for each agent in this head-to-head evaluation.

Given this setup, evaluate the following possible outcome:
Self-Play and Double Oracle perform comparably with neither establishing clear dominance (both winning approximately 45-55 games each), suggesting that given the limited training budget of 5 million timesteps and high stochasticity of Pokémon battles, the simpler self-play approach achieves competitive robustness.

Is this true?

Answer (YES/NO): NO